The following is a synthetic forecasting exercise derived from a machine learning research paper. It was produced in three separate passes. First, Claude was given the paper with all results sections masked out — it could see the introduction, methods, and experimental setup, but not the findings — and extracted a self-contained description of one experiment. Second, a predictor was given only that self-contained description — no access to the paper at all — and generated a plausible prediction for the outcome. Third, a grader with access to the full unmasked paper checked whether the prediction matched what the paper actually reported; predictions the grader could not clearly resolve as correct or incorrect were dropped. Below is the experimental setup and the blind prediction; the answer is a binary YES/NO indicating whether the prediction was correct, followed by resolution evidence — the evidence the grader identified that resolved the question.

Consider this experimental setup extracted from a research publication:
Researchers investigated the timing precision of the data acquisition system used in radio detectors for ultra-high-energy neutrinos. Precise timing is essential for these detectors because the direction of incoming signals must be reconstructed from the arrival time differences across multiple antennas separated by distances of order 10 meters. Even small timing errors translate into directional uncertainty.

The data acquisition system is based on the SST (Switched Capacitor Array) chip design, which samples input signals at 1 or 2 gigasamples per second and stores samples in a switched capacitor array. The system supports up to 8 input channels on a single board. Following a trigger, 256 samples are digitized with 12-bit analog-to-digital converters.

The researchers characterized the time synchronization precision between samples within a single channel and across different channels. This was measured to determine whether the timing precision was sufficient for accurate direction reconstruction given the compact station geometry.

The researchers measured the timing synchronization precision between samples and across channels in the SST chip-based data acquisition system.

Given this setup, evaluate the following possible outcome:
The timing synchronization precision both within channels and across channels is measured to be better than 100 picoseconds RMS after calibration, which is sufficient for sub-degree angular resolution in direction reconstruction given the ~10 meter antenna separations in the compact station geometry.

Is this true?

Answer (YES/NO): YES